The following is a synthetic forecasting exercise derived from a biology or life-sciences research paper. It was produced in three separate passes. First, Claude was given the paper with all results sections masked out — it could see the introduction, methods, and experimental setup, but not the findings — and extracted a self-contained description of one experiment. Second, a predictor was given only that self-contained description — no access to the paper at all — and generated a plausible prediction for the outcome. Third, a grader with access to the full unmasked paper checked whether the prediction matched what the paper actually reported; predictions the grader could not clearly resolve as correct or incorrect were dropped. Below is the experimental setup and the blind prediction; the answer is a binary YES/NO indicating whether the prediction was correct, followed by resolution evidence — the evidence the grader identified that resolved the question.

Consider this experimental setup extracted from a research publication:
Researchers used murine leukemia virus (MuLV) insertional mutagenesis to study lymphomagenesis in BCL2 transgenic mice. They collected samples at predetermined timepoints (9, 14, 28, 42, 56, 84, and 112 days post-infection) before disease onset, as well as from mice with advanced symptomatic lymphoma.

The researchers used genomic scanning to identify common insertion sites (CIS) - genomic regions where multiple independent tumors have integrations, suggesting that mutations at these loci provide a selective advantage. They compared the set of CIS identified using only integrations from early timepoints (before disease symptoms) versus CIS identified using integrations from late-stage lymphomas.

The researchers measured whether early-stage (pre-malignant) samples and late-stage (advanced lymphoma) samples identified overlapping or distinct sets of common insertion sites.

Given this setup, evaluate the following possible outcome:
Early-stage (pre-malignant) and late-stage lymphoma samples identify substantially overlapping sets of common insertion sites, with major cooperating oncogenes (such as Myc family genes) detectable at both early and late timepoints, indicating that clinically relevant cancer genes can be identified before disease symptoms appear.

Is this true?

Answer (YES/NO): YES